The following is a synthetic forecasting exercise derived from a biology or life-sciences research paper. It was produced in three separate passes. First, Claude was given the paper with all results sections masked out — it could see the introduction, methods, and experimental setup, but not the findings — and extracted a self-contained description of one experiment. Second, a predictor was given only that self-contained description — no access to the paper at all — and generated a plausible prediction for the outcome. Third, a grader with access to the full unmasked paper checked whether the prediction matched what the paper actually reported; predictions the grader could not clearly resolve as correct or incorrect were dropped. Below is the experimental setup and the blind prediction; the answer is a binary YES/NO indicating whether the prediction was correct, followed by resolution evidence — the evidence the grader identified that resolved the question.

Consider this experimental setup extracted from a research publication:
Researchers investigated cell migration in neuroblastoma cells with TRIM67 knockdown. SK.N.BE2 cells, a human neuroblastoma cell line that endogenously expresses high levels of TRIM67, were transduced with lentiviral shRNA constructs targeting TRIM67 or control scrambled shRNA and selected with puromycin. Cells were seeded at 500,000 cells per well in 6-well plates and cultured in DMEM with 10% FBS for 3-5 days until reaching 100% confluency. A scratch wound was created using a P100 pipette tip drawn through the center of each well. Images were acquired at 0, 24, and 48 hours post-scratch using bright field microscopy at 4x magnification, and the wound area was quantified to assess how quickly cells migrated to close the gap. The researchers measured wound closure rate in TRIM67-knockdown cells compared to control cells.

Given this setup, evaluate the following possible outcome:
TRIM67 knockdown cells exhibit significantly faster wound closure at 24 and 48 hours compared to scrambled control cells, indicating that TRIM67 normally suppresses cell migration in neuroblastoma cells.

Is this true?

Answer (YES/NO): NO